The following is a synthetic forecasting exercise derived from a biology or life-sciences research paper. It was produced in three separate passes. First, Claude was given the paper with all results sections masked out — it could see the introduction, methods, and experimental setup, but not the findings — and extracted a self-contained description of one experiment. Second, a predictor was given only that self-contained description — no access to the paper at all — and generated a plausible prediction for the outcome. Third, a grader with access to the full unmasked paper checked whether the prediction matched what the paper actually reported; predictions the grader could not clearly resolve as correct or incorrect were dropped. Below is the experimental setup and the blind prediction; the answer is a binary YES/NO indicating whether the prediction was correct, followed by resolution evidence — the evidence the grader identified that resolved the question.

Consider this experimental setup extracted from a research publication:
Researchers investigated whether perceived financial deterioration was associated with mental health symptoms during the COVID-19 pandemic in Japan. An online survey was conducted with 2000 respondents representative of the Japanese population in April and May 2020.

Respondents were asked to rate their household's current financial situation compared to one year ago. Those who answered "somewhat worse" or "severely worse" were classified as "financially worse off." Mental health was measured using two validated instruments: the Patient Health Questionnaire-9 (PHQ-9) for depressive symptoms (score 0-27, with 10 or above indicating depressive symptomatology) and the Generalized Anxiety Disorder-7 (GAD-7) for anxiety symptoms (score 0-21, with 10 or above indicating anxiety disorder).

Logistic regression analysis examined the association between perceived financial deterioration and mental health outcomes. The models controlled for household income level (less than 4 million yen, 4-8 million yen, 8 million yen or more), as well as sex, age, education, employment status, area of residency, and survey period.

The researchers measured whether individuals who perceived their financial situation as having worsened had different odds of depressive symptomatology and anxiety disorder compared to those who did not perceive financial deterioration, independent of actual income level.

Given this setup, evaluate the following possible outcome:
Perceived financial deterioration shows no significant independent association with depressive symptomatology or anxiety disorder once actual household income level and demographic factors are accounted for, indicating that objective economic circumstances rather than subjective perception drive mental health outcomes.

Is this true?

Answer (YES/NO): NO